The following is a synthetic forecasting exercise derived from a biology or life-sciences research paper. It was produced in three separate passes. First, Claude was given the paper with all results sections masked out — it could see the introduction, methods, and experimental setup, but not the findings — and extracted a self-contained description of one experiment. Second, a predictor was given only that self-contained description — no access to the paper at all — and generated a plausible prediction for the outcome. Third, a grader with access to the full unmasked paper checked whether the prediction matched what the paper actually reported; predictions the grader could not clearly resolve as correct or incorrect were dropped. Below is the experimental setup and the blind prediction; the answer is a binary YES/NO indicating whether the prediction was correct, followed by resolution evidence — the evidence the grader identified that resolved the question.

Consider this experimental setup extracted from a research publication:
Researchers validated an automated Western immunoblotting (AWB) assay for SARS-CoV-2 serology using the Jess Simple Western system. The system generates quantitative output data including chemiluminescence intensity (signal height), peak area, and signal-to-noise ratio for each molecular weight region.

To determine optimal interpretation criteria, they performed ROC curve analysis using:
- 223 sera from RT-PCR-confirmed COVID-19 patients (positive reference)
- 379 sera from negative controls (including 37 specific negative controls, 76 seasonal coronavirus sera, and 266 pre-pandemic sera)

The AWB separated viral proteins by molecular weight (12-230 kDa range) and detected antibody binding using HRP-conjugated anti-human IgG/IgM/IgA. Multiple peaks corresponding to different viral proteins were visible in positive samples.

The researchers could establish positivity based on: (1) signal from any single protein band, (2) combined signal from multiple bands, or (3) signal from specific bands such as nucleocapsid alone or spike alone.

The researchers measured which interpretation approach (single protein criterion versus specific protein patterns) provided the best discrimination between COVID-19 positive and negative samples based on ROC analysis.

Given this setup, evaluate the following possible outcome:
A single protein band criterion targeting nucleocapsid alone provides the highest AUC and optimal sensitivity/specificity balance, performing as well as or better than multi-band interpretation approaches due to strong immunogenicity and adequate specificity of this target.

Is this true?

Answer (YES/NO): YES